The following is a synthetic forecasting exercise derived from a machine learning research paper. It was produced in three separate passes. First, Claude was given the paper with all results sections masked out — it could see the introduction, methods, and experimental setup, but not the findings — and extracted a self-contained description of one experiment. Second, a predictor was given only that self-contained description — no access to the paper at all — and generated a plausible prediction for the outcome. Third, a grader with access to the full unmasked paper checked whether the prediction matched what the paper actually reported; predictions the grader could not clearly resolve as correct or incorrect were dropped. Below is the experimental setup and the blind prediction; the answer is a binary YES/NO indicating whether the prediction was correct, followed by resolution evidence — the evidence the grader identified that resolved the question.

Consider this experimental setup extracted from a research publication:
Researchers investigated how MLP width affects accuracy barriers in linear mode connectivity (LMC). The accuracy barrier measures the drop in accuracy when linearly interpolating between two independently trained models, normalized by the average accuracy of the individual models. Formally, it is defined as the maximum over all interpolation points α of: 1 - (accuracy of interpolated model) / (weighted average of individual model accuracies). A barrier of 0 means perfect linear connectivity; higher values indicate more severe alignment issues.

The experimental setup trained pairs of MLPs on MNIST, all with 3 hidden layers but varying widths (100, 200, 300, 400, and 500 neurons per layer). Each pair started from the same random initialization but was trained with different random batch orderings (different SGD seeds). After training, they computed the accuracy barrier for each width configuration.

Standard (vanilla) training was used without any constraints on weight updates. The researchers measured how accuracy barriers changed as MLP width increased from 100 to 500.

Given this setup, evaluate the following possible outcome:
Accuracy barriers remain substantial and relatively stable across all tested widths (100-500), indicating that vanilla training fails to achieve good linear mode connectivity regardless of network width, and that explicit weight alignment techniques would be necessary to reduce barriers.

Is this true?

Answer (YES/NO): NO